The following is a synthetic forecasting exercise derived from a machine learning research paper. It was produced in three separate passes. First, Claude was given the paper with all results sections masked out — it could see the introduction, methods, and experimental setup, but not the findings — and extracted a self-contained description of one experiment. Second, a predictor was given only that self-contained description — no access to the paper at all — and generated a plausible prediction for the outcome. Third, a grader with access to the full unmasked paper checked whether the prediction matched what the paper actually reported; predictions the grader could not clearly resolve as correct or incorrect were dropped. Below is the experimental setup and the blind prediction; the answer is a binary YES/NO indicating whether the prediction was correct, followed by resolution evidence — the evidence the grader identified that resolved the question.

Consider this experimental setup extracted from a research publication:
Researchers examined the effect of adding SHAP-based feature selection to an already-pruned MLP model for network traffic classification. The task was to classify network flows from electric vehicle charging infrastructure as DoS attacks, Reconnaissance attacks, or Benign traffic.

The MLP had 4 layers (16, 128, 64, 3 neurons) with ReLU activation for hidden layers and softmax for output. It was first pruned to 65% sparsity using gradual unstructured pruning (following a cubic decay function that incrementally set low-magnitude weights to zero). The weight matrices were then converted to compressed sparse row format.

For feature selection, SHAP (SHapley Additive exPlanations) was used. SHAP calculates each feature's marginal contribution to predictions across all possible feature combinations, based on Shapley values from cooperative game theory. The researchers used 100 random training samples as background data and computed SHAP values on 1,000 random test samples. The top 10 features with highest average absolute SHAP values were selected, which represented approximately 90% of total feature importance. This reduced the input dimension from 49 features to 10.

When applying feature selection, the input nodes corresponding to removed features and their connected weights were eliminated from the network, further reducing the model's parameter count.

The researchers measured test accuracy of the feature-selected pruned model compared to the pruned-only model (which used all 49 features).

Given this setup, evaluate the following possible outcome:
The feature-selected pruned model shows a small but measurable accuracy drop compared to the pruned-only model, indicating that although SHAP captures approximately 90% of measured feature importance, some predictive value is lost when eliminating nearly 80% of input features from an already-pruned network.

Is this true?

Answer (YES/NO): NO